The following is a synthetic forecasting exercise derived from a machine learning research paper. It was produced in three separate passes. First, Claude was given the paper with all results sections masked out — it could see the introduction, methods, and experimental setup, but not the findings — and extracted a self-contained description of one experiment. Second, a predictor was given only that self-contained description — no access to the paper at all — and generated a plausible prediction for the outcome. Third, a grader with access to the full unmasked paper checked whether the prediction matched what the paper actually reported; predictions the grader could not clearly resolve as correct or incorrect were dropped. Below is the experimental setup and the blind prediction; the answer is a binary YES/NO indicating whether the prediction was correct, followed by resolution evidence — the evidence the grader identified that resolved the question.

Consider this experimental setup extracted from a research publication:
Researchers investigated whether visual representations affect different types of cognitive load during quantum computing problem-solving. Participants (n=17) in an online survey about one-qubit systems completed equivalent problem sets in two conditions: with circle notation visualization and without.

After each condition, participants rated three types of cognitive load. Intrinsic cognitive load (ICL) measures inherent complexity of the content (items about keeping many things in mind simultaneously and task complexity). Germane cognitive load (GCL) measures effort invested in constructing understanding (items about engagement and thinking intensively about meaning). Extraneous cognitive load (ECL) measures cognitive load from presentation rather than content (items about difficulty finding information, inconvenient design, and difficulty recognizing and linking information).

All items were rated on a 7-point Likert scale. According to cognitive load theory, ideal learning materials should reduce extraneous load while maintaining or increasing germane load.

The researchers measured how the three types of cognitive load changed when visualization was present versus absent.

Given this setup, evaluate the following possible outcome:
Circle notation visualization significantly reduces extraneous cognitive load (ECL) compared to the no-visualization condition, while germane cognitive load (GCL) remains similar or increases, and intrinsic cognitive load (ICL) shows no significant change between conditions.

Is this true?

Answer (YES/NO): NO